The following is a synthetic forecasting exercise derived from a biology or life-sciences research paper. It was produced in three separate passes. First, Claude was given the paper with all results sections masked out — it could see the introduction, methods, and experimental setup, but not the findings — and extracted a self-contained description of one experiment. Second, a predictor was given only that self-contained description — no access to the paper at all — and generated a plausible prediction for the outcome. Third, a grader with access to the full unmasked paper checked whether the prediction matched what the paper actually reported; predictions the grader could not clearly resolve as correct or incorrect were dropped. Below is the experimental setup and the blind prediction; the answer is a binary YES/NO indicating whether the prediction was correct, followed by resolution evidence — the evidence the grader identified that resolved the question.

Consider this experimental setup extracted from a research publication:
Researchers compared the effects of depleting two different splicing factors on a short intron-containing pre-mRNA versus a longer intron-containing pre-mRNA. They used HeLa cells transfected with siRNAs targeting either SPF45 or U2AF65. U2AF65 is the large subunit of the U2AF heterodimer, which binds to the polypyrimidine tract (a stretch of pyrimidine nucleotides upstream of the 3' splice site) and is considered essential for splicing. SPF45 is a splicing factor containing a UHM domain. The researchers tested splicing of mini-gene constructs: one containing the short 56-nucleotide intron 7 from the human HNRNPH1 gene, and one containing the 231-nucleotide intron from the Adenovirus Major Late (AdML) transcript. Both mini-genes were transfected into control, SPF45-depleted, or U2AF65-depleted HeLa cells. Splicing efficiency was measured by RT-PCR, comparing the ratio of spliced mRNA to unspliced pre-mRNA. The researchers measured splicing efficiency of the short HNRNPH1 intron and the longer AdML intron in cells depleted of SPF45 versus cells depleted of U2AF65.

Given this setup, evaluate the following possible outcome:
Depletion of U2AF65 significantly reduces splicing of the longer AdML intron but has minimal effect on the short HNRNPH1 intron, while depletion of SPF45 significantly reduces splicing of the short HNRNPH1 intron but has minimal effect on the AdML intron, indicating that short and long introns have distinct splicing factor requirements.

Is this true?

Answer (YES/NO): NO